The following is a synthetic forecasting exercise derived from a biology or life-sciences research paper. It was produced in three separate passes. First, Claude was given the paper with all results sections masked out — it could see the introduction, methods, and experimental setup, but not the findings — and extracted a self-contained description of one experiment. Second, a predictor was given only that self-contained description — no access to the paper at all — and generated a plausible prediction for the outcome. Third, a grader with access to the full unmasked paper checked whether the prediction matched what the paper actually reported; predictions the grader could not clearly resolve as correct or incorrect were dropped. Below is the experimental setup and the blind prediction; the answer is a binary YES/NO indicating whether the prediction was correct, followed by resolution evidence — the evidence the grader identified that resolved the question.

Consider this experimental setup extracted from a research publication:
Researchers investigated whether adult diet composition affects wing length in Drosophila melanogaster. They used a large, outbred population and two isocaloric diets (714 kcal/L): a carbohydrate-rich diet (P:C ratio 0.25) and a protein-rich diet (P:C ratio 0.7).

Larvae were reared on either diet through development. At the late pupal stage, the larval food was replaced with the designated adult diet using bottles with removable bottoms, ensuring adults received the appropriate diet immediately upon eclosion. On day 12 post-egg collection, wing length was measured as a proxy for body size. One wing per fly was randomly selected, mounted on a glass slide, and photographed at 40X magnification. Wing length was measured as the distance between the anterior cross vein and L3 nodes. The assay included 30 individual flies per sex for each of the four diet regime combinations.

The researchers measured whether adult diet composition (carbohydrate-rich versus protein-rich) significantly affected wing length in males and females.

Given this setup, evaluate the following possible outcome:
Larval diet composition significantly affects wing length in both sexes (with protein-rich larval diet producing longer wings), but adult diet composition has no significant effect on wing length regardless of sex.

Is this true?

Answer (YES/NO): NO